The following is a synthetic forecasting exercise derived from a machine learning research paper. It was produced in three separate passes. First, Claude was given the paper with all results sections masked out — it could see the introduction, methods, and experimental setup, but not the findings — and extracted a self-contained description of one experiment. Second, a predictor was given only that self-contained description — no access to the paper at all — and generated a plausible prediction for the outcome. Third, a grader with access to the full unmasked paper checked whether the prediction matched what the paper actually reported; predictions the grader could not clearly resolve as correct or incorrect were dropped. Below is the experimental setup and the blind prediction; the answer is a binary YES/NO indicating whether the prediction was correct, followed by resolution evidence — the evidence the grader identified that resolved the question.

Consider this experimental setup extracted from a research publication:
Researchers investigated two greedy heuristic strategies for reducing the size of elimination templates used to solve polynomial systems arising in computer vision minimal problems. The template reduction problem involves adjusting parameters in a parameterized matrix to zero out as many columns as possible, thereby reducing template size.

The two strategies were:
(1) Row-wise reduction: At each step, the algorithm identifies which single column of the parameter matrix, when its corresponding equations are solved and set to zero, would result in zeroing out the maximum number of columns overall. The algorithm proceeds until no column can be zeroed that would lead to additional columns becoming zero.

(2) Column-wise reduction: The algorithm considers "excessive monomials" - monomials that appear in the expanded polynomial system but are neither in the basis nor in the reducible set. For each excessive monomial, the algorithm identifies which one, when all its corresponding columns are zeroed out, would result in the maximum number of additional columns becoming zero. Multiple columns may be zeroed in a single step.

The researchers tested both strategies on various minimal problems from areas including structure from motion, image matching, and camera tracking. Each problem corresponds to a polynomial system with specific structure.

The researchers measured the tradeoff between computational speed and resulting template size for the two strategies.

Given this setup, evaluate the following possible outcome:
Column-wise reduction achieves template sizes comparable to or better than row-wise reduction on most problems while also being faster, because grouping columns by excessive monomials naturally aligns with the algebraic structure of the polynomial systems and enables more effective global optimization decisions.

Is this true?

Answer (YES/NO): NO